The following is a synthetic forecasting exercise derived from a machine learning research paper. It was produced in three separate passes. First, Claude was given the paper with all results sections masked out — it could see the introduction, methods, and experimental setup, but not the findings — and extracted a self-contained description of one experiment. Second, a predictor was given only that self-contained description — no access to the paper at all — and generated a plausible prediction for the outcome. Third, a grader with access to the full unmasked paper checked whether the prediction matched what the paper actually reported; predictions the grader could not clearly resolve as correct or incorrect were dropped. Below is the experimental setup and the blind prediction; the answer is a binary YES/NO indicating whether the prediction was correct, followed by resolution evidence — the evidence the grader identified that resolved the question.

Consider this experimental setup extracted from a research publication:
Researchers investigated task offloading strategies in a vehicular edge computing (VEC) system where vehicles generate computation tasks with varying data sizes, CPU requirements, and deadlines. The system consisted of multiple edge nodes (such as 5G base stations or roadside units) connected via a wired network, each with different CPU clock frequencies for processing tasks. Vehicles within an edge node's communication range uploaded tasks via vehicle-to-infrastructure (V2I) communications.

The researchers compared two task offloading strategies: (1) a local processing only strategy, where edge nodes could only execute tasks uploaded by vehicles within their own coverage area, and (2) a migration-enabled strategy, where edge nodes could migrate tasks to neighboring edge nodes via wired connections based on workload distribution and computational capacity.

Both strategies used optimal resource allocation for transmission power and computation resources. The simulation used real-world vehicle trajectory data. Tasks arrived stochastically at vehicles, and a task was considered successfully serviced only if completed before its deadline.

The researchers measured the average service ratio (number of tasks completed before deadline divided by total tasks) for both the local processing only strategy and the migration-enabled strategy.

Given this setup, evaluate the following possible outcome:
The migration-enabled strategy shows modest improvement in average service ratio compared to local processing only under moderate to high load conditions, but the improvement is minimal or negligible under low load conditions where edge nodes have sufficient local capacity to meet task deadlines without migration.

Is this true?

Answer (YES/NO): YES